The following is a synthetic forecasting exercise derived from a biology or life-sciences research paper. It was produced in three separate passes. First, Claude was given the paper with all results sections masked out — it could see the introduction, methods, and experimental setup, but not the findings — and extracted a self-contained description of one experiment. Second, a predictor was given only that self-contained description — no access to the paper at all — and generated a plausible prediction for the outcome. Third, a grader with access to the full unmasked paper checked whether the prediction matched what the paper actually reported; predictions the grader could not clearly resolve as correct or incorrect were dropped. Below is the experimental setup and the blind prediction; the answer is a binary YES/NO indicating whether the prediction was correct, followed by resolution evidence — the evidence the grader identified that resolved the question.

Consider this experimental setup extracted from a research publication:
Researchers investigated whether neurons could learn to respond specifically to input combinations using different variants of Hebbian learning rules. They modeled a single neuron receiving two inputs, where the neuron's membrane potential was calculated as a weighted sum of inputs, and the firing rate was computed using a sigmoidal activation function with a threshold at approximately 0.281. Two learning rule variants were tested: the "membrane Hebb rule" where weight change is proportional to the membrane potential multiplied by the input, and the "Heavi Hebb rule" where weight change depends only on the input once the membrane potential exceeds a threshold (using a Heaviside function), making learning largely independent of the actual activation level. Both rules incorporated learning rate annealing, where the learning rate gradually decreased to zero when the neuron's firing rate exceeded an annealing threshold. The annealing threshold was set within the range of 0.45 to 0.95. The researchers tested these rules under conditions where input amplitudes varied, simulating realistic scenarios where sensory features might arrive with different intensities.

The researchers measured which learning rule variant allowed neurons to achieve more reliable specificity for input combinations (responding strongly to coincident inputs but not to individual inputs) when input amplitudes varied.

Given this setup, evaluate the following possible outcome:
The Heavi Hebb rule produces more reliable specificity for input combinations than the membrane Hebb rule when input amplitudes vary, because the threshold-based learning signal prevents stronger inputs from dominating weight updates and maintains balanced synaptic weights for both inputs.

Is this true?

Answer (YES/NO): YES